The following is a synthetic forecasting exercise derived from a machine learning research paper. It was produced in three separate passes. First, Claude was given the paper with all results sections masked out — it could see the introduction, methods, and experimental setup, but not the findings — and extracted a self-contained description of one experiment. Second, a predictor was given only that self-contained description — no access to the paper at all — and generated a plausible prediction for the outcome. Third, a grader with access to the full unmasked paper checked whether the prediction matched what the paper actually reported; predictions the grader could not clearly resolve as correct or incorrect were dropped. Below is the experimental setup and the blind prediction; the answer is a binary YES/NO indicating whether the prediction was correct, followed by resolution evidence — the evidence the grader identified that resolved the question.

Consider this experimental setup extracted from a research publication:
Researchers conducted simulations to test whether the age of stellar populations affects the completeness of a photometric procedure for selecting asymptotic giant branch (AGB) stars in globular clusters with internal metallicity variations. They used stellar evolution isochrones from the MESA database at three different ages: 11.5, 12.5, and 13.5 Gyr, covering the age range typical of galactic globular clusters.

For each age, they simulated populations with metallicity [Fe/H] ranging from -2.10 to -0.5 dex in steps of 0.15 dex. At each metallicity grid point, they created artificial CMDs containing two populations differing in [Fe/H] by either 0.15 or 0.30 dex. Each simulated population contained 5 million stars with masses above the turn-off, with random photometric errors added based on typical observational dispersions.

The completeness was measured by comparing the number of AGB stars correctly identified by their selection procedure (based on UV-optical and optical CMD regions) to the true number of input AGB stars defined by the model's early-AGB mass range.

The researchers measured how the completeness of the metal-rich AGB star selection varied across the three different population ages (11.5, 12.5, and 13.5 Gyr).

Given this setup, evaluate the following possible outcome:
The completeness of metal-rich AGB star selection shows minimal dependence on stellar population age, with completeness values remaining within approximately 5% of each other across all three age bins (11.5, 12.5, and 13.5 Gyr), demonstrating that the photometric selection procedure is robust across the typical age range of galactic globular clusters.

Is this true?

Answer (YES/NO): YES